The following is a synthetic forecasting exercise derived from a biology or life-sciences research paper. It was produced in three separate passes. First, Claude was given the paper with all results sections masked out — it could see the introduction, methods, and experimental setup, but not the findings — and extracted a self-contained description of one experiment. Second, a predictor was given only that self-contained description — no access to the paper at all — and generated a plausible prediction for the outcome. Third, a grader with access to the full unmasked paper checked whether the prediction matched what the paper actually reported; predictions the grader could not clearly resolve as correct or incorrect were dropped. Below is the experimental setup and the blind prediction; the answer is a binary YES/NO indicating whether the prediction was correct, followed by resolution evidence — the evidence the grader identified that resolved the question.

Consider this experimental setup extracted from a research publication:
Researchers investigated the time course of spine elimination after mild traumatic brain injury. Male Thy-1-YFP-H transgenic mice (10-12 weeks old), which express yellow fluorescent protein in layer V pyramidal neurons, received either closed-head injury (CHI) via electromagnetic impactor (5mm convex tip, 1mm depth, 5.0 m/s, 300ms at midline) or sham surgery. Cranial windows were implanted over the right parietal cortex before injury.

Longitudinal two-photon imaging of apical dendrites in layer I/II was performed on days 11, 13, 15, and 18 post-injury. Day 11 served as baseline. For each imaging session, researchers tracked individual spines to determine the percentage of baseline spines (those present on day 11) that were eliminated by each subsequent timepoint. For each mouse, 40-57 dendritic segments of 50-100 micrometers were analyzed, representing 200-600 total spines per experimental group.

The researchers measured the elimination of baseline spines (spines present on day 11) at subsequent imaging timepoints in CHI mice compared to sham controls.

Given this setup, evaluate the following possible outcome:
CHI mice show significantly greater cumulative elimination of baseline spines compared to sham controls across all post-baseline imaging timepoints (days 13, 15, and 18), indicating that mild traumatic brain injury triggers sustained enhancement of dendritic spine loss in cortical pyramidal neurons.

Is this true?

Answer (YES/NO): NO